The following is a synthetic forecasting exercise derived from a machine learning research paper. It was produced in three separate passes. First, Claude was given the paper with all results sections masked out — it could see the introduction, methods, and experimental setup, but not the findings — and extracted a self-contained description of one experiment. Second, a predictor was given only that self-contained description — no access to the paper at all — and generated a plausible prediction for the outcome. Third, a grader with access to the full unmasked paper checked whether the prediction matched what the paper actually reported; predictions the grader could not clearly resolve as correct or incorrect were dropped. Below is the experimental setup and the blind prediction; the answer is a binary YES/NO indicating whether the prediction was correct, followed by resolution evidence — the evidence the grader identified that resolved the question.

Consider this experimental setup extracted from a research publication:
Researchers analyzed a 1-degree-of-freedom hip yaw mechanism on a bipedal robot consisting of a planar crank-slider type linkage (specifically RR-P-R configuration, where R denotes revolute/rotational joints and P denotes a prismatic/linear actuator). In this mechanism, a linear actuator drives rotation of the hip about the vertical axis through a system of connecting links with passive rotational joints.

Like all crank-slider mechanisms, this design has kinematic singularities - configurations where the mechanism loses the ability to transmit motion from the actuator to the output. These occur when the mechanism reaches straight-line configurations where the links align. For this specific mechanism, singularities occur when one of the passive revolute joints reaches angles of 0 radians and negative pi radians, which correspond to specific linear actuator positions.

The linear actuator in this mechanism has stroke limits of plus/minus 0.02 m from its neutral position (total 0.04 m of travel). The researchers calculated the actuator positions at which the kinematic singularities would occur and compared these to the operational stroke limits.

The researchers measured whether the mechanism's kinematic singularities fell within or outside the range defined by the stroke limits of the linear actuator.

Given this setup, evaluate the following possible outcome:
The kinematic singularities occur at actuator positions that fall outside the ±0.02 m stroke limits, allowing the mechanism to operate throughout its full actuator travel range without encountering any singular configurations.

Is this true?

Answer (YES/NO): YES